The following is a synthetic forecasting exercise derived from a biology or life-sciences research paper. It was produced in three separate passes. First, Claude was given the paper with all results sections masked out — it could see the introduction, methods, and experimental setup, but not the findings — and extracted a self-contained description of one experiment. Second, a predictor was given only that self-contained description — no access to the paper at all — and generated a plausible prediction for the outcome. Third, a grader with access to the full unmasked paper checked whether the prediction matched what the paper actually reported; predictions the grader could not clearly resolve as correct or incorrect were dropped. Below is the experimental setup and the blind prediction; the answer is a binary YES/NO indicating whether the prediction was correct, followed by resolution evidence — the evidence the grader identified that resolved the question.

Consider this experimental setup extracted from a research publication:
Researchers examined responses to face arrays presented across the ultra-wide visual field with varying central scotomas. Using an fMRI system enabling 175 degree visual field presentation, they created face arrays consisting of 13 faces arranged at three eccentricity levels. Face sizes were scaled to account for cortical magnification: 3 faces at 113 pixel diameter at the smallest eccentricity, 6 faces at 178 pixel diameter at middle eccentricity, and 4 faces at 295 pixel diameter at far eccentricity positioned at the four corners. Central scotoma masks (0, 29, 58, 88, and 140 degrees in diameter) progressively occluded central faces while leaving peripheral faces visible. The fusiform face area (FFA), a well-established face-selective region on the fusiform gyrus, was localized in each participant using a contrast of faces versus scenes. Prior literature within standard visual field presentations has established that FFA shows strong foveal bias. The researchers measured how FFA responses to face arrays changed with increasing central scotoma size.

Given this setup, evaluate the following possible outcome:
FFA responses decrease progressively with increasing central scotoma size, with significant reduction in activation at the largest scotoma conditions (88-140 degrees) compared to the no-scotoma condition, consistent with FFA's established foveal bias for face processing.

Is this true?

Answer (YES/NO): NO